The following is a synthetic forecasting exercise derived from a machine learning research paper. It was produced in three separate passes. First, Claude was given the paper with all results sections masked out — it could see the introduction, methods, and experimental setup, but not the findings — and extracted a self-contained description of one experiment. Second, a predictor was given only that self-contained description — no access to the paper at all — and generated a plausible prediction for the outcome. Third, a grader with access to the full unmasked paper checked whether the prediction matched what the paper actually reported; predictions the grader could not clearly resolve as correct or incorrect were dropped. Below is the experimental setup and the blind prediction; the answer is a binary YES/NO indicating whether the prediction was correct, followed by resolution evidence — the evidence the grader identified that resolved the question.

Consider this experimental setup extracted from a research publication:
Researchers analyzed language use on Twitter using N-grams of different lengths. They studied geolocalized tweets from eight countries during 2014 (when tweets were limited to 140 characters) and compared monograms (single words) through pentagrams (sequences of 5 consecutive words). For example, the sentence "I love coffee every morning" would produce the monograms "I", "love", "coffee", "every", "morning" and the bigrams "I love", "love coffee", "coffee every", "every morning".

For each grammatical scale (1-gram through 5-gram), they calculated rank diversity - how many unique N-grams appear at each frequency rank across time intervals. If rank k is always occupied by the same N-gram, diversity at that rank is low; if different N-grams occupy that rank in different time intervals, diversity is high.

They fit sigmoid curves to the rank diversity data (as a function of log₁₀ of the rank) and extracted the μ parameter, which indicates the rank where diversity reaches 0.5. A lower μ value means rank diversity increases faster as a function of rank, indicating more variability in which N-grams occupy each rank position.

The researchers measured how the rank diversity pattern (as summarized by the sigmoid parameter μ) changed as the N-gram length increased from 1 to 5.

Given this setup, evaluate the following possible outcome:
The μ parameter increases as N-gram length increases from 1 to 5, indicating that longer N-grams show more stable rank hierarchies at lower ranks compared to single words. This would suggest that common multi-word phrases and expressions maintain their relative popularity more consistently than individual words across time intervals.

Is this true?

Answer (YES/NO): NO